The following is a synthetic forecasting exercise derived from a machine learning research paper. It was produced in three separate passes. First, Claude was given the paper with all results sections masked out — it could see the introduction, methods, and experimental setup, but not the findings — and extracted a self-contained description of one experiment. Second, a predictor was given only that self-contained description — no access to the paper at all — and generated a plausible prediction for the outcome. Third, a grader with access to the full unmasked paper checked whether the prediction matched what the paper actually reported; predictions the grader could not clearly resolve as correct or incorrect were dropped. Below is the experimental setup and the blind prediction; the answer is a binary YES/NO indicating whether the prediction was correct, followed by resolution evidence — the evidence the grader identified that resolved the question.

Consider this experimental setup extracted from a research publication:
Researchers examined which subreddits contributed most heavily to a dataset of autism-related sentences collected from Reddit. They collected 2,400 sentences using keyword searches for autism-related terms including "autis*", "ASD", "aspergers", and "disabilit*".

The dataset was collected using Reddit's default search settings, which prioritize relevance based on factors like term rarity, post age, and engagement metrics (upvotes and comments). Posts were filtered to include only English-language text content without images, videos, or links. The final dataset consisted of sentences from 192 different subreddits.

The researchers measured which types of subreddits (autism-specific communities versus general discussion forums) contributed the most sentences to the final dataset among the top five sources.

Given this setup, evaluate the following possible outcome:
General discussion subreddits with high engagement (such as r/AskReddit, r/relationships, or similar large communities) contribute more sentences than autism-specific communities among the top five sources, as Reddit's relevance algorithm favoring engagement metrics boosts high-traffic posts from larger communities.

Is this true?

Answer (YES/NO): NO